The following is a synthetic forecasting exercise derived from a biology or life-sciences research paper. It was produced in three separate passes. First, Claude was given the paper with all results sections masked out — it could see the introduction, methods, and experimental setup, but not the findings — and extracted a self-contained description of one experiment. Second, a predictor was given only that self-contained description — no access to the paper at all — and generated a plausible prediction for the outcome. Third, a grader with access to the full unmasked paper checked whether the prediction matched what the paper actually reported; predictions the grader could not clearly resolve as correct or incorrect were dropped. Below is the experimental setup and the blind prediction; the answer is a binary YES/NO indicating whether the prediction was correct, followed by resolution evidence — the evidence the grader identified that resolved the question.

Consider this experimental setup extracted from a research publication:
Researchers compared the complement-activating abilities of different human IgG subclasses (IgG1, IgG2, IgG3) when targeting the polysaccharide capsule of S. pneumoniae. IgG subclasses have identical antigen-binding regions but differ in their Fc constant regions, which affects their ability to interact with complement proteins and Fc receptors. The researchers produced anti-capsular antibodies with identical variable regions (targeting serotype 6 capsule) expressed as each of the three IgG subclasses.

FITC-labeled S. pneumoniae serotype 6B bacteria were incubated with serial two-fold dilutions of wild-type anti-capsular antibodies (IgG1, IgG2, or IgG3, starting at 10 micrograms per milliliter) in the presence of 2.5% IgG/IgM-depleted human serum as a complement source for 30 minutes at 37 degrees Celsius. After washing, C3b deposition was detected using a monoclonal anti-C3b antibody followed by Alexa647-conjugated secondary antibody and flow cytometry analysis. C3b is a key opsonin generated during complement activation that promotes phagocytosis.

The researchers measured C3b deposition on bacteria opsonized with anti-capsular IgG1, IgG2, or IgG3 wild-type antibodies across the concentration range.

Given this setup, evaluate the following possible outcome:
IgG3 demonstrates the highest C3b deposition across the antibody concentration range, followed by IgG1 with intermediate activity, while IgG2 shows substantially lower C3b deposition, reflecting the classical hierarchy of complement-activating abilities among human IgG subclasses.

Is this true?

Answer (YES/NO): NO